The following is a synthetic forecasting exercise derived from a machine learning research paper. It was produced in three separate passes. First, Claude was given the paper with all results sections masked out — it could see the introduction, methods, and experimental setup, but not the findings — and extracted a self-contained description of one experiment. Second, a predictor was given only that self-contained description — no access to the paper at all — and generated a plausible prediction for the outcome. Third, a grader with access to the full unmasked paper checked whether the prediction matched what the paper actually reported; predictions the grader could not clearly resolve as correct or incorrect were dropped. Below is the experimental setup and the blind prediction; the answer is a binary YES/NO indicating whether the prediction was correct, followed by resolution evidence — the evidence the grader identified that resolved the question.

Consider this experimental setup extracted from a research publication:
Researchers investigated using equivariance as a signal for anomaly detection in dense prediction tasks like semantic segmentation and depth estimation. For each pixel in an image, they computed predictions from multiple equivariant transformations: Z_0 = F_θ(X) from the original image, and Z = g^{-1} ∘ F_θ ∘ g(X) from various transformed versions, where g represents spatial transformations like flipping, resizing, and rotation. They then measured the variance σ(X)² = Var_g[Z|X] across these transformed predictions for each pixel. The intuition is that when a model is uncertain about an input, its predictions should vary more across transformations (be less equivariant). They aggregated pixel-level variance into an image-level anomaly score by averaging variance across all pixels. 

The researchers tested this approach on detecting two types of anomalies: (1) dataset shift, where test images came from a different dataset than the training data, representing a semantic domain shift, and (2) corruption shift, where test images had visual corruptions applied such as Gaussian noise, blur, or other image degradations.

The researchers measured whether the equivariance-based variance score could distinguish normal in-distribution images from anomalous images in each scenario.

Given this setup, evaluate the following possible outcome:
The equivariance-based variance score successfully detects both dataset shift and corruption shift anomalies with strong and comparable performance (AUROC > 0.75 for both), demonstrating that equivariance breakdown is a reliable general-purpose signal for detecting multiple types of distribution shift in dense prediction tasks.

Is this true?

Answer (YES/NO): NO